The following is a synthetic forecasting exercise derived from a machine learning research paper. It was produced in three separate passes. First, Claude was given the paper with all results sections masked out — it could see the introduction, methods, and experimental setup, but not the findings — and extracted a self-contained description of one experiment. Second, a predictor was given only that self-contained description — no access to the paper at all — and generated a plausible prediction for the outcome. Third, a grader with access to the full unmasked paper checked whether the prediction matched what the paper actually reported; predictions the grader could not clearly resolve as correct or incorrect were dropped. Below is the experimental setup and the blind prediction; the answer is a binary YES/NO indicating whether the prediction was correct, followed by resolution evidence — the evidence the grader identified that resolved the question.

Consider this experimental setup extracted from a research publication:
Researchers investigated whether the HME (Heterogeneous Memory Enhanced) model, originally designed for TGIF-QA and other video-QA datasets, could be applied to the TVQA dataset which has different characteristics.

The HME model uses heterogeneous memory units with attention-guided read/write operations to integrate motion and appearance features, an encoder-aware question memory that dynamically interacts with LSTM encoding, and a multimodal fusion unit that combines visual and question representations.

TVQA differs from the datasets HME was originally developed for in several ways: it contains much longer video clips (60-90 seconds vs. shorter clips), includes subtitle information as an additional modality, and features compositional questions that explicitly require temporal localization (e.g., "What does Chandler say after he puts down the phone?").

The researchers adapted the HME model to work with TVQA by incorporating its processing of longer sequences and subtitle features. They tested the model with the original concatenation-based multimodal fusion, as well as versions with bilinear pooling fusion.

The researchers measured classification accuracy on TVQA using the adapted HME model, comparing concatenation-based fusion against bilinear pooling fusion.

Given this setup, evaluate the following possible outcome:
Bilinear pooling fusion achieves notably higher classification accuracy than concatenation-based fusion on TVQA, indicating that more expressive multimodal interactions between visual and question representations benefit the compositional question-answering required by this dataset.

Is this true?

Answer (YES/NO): NO